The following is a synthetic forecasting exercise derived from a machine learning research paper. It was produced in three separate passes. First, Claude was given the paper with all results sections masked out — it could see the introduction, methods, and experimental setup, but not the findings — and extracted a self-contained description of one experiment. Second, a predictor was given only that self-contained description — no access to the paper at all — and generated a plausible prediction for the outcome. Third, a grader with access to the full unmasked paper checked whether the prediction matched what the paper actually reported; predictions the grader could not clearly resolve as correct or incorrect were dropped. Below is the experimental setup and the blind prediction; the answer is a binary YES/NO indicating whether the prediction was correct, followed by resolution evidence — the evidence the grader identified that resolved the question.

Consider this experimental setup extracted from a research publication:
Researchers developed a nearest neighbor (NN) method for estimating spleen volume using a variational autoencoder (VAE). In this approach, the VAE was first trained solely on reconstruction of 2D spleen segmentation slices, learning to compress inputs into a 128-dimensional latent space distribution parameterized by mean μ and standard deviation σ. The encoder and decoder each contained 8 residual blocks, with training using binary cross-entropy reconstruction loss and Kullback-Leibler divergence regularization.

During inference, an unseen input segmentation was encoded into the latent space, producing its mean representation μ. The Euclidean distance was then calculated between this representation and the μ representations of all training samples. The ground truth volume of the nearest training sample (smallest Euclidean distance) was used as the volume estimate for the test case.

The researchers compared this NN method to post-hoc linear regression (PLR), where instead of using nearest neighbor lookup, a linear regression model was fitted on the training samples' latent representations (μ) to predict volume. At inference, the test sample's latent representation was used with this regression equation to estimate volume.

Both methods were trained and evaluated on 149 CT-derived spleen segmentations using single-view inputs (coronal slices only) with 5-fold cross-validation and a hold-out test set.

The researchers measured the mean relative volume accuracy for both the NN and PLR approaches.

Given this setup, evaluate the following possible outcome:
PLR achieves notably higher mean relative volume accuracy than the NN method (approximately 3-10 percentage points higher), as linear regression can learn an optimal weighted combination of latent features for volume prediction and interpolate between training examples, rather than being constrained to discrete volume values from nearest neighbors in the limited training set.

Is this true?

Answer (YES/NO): NO